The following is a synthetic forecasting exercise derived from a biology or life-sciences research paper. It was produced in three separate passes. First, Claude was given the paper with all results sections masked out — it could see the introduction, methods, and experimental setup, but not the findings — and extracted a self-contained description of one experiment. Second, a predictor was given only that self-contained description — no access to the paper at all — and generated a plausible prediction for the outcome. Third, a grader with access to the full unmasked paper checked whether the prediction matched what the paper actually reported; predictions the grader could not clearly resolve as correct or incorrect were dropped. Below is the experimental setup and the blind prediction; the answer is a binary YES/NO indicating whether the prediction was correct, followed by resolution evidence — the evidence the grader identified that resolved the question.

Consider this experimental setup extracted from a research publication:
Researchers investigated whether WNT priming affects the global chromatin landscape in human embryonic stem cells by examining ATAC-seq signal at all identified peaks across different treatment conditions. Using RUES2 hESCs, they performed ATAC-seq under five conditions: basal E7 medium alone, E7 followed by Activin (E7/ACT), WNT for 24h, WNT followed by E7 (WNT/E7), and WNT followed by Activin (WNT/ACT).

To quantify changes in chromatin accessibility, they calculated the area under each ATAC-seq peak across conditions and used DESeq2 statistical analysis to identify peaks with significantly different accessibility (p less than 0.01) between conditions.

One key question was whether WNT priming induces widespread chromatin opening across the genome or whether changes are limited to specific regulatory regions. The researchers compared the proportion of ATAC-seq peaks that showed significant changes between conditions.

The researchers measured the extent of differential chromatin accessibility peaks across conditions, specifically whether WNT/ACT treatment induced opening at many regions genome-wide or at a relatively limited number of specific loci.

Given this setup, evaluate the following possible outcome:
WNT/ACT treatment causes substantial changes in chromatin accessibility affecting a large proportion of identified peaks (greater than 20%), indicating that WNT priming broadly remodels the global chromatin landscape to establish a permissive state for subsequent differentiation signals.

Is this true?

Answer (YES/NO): NO